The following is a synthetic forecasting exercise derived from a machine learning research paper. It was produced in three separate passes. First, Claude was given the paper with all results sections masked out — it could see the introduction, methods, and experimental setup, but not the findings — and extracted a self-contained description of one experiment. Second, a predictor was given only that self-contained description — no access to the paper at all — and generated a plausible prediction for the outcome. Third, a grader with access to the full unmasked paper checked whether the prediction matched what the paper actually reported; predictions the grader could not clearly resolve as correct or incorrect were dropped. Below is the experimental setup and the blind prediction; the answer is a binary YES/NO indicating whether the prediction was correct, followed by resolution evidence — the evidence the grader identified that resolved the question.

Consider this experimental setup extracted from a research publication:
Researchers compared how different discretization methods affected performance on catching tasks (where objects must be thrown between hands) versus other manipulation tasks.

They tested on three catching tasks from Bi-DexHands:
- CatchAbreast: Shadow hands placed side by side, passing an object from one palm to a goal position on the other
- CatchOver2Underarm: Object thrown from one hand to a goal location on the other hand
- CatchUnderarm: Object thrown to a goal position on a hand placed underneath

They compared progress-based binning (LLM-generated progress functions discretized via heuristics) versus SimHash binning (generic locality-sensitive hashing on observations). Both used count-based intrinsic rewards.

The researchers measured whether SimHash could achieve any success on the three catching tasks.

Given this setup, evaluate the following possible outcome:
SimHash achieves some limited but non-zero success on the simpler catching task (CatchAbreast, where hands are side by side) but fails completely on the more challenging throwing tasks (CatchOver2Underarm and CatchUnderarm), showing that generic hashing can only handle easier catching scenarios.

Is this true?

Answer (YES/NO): NO